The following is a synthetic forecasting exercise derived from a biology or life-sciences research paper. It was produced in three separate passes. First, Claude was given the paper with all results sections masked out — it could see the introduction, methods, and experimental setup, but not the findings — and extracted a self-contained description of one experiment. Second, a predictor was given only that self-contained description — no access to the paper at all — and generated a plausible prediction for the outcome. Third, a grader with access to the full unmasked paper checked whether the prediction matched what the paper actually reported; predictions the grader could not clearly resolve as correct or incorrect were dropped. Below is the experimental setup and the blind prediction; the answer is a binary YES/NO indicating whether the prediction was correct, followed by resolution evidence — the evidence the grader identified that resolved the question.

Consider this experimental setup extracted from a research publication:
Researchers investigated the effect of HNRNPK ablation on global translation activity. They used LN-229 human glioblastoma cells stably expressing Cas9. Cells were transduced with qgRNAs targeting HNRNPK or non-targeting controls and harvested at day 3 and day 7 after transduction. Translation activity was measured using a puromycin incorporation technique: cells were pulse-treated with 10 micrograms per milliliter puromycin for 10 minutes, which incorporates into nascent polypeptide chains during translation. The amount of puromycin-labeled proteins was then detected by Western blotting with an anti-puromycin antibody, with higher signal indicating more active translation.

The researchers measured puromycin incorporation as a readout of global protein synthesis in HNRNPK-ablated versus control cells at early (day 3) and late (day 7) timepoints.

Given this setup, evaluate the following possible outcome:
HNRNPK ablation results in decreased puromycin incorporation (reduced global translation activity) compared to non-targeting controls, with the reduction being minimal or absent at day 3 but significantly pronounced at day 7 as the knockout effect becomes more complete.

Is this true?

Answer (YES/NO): YES